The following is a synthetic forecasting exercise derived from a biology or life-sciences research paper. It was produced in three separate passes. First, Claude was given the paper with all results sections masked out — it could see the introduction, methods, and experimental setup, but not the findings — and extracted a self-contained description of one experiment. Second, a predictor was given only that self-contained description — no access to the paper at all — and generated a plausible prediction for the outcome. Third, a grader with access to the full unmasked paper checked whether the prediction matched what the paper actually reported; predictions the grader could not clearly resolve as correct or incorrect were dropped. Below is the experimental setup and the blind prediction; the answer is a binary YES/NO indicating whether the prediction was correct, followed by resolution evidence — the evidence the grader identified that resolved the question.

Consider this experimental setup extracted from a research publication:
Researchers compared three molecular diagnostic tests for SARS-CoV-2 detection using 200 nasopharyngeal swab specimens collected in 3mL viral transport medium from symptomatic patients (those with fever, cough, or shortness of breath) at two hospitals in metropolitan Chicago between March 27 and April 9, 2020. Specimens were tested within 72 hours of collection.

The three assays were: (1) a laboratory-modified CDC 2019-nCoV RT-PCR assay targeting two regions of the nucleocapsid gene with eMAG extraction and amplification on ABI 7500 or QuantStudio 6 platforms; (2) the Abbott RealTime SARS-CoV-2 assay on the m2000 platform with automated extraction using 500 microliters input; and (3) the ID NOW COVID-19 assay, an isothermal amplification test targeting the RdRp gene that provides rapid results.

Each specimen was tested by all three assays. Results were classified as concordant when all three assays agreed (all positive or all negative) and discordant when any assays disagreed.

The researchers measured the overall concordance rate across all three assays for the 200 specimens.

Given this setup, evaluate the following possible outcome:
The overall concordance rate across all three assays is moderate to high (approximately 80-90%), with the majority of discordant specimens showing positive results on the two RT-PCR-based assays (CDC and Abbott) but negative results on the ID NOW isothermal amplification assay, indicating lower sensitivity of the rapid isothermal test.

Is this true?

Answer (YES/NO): YES